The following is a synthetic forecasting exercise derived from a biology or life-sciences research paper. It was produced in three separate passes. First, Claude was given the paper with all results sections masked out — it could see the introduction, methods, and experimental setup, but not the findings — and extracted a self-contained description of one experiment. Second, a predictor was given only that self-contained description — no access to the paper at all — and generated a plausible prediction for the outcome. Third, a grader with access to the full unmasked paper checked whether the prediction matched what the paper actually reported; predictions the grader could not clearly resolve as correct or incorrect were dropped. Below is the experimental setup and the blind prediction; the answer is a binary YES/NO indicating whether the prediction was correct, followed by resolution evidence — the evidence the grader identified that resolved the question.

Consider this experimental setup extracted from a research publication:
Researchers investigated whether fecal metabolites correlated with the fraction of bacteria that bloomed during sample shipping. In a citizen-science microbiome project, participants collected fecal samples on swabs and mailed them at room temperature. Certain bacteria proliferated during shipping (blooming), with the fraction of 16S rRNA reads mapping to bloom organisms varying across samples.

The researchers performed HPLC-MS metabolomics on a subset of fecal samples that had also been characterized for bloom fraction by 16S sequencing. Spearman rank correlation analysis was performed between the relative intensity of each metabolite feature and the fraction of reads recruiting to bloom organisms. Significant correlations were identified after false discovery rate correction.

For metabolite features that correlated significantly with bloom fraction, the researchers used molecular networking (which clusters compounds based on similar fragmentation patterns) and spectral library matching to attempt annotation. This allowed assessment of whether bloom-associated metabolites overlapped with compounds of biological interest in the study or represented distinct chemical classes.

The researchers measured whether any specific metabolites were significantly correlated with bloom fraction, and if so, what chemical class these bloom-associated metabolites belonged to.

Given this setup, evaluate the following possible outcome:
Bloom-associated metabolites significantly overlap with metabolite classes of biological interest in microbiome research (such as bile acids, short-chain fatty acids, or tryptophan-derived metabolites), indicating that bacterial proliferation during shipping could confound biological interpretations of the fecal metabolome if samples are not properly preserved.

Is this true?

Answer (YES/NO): NO